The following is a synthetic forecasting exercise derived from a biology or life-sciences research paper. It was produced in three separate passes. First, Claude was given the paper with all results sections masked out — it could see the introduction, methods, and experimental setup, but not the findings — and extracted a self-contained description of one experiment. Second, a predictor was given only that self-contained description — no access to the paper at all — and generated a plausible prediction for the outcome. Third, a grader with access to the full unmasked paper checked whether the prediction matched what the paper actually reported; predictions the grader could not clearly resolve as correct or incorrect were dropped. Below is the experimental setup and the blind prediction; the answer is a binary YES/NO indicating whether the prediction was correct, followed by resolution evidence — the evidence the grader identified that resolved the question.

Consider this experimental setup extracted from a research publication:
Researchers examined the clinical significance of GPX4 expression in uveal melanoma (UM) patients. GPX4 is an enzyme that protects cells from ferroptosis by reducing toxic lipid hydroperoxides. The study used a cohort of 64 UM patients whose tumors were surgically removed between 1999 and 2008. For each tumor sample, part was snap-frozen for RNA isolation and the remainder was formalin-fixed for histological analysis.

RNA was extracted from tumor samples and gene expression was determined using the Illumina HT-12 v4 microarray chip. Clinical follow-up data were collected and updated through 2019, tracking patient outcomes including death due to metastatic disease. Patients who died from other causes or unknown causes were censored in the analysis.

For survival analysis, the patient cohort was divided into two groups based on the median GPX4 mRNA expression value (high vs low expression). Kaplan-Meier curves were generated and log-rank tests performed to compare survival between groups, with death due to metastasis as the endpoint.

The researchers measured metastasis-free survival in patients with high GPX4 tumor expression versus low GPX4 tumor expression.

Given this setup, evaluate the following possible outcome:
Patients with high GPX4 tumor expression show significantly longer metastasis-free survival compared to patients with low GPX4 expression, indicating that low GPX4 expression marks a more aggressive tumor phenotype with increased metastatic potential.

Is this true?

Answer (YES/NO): NO